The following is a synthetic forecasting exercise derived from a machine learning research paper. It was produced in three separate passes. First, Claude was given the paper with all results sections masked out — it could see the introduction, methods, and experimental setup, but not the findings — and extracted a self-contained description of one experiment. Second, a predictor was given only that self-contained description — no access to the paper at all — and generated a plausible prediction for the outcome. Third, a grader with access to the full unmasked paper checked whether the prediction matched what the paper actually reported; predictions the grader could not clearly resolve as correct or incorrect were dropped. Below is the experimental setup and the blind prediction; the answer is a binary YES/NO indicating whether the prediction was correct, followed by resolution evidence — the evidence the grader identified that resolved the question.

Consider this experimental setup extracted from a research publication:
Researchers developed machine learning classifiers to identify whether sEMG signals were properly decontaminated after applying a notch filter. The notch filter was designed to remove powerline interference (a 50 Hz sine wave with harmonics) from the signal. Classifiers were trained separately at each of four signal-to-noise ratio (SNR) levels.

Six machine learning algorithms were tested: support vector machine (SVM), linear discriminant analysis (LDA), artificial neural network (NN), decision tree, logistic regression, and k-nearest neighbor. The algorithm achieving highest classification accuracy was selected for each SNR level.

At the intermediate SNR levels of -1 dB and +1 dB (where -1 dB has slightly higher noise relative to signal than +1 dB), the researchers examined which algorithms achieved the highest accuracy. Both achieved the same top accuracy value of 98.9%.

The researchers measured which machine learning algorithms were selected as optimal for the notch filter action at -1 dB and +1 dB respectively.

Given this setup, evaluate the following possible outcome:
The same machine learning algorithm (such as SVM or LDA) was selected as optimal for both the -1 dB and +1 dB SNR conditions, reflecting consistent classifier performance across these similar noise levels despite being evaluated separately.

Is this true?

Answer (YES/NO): NO